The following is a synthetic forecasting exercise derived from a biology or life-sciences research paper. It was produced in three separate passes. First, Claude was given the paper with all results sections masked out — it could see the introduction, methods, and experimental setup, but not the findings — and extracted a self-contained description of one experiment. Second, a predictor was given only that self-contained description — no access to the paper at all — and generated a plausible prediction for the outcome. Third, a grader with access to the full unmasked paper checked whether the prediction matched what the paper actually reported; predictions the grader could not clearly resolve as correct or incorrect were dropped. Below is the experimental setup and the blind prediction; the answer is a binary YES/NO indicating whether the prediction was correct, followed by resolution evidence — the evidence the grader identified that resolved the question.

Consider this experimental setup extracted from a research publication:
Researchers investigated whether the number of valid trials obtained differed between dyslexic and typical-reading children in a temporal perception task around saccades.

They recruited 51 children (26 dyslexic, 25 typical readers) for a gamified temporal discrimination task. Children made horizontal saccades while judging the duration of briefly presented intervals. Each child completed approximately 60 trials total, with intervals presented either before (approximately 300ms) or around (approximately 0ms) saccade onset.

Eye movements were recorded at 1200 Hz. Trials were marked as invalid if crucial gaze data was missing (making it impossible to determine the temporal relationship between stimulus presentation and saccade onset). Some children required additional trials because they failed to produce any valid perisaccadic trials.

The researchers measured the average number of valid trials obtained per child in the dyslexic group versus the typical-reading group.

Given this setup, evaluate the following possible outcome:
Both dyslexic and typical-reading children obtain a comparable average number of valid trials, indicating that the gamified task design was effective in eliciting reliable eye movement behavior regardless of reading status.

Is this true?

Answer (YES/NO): YES